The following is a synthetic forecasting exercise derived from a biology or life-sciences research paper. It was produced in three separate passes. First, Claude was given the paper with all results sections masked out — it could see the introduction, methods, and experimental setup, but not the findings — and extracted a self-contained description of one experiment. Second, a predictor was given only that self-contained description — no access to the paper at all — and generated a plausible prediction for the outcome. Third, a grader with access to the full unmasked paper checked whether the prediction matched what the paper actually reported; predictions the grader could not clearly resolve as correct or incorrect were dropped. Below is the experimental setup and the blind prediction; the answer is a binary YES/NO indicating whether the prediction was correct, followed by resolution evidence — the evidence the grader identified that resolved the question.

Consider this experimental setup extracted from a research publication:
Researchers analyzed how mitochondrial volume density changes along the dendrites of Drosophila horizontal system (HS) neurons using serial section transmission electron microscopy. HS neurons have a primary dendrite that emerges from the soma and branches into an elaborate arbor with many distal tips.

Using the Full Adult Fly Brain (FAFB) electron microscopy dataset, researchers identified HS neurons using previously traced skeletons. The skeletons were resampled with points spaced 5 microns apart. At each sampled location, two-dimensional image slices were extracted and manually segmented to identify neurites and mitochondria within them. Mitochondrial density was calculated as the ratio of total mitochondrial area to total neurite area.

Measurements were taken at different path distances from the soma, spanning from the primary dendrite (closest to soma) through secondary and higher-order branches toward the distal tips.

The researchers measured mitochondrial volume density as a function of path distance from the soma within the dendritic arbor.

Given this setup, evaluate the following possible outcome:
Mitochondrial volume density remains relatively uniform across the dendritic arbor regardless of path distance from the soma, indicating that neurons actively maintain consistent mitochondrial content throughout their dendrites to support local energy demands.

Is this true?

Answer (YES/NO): NO